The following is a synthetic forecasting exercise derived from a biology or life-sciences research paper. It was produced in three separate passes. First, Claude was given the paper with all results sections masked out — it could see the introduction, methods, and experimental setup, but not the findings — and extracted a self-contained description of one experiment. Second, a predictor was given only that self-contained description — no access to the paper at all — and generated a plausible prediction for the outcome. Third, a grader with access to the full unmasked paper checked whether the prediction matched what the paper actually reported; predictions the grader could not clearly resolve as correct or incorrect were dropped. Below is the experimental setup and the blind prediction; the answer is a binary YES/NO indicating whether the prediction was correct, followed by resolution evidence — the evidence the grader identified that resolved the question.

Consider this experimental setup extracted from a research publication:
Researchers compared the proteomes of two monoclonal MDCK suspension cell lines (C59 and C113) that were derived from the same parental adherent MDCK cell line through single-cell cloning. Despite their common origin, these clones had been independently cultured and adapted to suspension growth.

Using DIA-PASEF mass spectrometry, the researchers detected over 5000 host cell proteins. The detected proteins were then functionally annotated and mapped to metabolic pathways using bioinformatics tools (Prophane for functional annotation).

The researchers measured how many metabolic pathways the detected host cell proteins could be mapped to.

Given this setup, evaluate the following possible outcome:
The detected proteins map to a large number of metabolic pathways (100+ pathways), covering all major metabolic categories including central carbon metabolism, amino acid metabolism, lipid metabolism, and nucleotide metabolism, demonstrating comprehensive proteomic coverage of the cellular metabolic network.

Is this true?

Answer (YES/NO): YES